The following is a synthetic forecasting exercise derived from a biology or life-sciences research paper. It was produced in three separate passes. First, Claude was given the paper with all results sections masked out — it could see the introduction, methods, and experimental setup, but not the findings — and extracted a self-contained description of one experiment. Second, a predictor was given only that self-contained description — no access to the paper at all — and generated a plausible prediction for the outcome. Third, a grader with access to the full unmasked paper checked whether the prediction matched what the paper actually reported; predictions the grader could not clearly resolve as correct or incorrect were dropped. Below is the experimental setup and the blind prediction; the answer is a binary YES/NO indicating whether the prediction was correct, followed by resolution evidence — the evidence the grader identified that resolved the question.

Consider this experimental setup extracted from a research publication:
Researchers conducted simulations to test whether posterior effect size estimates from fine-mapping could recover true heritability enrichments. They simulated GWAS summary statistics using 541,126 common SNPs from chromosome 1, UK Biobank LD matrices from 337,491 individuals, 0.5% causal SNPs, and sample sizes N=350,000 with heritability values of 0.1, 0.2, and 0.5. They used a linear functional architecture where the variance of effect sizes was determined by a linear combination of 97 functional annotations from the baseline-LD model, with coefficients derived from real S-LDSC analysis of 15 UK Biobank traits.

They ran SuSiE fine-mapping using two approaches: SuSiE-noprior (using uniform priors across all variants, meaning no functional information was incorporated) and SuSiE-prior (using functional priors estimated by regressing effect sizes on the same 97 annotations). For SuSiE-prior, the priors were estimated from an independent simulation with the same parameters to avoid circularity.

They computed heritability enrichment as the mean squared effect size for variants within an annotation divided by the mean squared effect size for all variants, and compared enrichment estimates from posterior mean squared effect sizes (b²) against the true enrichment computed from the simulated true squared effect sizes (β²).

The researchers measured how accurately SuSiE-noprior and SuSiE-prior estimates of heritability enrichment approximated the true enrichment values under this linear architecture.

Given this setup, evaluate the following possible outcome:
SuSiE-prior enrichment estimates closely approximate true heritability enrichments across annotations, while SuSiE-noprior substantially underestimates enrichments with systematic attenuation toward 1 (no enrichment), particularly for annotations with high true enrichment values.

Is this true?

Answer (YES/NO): NO